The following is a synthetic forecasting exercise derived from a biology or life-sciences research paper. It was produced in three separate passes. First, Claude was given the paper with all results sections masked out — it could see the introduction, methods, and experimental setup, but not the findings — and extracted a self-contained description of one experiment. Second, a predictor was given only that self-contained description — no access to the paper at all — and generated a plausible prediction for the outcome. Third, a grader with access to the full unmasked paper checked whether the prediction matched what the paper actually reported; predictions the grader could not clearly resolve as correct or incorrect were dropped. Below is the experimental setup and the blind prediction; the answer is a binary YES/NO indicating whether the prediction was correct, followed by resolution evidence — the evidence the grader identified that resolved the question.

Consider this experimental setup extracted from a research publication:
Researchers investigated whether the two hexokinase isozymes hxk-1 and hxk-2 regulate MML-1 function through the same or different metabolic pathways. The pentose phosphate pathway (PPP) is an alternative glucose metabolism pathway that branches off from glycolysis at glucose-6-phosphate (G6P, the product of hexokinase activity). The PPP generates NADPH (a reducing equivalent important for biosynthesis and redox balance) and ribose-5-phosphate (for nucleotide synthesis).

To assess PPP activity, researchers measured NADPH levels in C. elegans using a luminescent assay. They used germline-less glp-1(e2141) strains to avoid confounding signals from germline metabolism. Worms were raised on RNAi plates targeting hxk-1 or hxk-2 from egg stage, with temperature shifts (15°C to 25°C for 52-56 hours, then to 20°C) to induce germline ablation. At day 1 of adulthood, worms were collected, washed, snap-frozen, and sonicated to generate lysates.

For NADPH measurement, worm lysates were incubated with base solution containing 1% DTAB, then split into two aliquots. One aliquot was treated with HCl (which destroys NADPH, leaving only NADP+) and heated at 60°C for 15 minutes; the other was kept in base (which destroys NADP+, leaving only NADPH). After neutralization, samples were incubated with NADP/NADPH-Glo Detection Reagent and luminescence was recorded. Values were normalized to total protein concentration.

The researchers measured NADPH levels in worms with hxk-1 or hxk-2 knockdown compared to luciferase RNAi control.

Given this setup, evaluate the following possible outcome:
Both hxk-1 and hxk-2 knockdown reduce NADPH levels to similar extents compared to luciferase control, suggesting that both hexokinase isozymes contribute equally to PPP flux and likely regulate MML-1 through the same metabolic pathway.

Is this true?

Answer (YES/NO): NO